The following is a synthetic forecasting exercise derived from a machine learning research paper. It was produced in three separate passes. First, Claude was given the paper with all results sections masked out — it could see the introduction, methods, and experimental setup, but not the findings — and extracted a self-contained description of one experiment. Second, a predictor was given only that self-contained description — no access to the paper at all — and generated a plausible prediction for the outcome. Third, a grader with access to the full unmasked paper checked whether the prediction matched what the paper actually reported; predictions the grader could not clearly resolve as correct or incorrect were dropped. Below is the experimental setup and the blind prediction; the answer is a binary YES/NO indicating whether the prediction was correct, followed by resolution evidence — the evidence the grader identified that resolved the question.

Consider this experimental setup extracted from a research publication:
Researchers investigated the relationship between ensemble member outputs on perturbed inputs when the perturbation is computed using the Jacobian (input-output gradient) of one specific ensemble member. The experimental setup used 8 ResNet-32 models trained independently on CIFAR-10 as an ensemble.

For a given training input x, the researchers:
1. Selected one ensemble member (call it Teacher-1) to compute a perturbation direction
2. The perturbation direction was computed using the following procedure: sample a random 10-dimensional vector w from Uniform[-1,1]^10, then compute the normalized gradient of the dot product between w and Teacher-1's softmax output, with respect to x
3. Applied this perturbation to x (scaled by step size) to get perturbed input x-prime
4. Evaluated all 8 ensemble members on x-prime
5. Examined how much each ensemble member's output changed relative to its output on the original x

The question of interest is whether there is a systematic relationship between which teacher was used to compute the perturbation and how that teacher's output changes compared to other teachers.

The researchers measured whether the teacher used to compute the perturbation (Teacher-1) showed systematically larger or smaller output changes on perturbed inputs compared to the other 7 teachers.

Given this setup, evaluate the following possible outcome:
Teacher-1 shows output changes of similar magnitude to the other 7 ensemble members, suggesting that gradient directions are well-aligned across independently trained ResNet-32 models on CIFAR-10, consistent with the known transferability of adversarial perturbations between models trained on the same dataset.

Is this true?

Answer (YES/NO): YES